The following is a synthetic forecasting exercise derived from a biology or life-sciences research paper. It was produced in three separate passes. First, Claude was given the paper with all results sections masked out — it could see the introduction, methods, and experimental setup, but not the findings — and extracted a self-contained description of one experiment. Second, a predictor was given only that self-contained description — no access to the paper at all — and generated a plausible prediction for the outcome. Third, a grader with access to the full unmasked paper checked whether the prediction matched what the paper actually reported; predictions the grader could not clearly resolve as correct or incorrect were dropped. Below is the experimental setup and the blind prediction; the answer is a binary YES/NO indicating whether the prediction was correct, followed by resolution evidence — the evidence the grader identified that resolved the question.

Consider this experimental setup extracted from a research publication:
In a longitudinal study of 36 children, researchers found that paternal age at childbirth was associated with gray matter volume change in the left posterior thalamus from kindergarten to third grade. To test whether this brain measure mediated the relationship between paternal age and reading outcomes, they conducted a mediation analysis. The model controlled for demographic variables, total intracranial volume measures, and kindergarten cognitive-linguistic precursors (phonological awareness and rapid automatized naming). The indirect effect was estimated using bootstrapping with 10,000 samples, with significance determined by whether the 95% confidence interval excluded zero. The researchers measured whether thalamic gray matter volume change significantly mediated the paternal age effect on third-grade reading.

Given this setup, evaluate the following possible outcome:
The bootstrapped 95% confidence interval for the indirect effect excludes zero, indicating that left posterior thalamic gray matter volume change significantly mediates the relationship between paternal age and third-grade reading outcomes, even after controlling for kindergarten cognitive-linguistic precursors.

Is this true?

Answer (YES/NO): YES